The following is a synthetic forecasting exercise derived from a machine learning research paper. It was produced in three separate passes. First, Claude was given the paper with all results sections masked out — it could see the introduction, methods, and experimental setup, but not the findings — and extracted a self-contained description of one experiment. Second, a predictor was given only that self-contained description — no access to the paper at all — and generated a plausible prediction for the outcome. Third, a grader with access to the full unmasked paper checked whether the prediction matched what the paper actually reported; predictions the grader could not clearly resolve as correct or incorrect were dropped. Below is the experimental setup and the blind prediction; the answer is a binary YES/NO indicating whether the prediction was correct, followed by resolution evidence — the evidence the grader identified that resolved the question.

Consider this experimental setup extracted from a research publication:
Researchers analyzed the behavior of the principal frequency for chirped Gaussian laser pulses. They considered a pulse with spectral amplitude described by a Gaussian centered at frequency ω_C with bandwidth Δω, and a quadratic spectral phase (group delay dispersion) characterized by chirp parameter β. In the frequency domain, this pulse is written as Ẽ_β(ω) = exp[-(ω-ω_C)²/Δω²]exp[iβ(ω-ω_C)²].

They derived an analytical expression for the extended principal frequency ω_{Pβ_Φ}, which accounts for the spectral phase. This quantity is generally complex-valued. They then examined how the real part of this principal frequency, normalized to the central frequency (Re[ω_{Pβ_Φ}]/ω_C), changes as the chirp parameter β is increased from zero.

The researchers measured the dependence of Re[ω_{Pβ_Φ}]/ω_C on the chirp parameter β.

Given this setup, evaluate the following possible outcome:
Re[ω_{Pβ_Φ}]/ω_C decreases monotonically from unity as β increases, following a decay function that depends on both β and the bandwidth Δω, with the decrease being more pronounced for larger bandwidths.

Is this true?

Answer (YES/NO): NO